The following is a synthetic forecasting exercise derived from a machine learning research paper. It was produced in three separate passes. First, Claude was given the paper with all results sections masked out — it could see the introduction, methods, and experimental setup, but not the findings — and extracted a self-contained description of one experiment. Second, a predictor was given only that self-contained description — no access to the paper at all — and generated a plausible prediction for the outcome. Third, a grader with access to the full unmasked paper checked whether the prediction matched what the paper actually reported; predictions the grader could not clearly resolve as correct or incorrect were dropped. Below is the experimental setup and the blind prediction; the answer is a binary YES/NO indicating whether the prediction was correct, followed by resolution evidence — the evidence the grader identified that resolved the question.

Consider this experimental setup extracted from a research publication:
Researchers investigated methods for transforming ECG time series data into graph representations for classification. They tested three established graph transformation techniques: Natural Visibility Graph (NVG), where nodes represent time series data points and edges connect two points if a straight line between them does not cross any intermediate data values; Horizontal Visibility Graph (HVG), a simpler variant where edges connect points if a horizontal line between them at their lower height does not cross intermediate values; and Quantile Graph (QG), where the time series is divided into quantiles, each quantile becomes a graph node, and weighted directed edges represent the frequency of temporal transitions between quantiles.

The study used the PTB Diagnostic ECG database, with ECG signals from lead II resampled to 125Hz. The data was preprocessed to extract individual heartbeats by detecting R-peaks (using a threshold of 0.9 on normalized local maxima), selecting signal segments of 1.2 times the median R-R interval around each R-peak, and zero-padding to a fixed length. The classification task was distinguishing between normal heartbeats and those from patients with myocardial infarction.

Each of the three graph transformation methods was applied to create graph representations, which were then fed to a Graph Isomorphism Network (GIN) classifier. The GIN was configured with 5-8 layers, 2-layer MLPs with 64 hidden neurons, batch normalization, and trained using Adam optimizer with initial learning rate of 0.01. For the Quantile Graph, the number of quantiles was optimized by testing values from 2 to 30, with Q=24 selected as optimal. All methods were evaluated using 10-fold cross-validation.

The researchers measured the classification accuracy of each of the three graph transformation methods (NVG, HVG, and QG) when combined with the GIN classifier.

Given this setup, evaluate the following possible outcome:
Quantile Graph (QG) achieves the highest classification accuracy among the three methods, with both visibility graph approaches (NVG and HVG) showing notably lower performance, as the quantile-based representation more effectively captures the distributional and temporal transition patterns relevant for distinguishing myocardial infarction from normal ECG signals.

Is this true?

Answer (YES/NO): NO